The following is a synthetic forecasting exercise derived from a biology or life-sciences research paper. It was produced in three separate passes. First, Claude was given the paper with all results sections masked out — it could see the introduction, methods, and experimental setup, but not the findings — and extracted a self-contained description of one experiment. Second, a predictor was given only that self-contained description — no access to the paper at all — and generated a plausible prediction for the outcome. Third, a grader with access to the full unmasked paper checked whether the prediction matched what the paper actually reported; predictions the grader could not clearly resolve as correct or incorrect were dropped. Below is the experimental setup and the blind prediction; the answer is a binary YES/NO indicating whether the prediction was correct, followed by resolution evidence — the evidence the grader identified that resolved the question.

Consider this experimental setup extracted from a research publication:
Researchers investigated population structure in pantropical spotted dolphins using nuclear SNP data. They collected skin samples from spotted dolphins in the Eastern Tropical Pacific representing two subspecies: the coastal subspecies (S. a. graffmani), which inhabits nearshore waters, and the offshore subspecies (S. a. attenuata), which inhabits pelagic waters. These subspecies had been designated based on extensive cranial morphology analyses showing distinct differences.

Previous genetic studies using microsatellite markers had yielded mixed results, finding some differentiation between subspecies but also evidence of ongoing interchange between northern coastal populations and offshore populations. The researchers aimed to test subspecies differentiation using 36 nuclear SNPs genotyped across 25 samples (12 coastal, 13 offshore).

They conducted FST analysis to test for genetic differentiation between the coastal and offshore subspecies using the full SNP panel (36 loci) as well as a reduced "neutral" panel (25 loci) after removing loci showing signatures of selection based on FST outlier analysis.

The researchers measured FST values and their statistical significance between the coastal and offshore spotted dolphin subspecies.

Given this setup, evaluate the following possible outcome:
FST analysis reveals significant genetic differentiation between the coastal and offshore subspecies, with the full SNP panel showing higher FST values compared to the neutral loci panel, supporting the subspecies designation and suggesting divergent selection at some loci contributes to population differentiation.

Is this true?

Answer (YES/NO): NO